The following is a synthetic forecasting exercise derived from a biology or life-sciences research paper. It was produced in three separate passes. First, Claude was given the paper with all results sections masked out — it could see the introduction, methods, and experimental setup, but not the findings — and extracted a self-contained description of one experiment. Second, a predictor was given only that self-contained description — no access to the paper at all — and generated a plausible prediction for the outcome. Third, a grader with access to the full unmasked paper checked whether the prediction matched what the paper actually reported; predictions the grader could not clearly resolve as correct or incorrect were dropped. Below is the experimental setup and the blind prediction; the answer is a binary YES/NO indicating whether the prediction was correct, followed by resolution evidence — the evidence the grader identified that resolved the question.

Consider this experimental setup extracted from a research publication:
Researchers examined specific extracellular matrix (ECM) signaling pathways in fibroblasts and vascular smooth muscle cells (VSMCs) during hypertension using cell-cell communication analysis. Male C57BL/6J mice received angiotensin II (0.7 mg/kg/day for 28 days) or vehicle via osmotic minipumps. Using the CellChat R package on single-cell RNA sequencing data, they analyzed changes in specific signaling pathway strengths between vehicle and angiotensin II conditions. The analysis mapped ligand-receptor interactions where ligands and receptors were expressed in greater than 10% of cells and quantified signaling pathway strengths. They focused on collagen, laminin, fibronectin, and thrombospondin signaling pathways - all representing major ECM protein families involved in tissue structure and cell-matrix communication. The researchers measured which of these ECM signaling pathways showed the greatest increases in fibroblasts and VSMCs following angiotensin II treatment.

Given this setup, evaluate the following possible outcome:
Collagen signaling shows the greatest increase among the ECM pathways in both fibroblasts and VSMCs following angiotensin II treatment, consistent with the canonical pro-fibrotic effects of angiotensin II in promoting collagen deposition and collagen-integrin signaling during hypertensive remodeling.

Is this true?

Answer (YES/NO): NO